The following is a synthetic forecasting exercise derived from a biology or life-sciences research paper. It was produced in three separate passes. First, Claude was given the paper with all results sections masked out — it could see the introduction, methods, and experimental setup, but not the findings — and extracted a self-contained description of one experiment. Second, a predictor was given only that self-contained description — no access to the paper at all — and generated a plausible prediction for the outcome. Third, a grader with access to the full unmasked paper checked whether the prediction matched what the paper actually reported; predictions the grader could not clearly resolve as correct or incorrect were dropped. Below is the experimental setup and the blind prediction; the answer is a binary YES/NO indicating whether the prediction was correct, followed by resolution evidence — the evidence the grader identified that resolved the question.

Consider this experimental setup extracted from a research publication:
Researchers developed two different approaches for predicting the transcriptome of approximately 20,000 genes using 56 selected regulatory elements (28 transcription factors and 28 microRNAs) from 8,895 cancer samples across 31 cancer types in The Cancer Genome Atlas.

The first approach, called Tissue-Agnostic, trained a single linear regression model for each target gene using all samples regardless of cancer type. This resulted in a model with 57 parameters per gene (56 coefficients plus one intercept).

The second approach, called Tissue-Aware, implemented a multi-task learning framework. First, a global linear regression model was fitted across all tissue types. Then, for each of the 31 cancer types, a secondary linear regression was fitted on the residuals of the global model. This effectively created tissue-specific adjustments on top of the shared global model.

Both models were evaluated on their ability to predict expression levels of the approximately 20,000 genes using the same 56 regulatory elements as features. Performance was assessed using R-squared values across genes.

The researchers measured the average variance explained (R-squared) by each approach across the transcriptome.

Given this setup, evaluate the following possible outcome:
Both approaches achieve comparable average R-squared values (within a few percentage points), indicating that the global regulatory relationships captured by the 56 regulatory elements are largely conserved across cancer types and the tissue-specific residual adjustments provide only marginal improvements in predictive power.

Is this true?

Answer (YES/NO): NO